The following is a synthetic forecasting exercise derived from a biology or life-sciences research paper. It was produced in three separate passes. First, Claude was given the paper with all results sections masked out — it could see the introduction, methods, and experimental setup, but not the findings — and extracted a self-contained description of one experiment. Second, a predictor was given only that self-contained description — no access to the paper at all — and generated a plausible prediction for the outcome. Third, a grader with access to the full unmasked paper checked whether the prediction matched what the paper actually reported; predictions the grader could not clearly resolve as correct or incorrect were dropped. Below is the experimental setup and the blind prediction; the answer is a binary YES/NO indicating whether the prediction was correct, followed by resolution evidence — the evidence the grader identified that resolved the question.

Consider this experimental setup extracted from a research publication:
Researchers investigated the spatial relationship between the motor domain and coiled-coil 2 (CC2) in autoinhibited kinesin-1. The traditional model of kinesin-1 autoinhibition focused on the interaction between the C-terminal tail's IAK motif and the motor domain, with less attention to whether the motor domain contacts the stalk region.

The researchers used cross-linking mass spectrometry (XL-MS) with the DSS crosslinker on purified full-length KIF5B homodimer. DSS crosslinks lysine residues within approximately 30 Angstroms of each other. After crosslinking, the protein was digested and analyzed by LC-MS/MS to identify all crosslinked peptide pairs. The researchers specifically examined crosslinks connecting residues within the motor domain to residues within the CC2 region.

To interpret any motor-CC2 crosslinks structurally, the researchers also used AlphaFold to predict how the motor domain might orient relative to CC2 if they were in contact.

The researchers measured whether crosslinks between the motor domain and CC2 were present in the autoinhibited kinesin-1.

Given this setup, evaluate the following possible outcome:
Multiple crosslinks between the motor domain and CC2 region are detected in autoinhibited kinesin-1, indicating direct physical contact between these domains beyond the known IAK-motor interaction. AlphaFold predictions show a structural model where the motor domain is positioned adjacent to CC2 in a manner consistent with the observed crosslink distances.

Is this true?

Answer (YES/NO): YES